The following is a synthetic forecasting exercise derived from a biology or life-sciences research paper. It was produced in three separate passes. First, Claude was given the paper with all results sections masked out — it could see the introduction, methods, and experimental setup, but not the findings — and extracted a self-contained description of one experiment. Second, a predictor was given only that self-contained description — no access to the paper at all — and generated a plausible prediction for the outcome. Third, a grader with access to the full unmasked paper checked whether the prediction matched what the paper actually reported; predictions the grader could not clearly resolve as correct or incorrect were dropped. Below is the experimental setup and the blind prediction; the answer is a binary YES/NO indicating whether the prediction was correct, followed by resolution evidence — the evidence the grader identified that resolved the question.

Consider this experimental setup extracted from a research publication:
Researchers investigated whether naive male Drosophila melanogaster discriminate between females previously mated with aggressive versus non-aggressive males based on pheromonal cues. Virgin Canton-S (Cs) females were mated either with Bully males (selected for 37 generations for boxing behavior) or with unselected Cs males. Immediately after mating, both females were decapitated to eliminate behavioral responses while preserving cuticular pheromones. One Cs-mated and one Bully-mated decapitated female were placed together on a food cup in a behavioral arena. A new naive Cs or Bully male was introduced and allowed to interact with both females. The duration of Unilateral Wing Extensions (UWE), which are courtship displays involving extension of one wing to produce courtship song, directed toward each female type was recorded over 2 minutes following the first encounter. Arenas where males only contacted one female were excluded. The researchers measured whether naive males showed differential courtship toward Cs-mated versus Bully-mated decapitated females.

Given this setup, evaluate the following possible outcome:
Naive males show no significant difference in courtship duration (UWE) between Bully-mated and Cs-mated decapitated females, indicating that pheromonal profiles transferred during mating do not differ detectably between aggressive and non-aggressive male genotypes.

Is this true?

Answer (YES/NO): NO